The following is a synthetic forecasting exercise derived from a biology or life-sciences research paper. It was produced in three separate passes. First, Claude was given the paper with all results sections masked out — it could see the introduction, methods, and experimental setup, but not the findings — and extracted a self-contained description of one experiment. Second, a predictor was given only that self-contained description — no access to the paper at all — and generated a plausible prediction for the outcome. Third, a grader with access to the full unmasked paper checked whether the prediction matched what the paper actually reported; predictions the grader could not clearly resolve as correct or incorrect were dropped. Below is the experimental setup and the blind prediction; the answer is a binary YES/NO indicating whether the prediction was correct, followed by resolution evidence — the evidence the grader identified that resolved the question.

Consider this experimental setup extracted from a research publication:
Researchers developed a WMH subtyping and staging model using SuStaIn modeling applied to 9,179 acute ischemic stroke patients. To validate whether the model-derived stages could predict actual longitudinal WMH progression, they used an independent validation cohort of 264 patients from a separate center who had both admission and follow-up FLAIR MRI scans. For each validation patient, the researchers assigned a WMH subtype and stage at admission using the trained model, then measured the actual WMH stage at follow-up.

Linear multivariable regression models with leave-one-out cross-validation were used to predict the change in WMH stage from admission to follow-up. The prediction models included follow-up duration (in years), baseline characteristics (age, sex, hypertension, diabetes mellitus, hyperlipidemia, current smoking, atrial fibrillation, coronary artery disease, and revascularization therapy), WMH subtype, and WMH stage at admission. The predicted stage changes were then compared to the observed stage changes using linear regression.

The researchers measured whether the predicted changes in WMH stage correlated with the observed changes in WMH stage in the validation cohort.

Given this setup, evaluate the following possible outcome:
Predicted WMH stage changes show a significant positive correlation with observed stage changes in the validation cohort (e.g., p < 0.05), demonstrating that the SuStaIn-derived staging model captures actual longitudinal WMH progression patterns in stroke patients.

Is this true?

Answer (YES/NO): YES